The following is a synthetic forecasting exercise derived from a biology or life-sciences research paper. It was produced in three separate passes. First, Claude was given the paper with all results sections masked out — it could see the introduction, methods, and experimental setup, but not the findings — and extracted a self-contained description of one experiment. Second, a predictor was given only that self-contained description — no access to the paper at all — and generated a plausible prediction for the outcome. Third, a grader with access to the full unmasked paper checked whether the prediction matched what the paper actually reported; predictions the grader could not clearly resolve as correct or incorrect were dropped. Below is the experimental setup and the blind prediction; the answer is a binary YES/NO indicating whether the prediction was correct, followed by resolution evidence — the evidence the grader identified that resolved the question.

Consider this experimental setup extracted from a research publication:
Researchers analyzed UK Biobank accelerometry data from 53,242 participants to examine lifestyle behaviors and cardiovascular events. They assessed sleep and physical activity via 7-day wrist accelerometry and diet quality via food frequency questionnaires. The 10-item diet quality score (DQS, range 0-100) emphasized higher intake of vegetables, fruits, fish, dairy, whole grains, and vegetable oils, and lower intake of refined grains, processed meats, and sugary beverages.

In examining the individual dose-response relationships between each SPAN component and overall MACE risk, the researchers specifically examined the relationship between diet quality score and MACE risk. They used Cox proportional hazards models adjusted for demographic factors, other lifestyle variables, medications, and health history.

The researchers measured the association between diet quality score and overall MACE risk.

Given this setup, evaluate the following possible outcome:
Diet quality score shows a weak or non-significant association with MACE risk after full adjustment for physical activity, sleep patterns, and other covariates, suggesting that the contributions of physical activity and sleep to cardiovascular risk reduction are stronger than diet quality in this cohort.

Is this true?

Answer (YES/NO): YES